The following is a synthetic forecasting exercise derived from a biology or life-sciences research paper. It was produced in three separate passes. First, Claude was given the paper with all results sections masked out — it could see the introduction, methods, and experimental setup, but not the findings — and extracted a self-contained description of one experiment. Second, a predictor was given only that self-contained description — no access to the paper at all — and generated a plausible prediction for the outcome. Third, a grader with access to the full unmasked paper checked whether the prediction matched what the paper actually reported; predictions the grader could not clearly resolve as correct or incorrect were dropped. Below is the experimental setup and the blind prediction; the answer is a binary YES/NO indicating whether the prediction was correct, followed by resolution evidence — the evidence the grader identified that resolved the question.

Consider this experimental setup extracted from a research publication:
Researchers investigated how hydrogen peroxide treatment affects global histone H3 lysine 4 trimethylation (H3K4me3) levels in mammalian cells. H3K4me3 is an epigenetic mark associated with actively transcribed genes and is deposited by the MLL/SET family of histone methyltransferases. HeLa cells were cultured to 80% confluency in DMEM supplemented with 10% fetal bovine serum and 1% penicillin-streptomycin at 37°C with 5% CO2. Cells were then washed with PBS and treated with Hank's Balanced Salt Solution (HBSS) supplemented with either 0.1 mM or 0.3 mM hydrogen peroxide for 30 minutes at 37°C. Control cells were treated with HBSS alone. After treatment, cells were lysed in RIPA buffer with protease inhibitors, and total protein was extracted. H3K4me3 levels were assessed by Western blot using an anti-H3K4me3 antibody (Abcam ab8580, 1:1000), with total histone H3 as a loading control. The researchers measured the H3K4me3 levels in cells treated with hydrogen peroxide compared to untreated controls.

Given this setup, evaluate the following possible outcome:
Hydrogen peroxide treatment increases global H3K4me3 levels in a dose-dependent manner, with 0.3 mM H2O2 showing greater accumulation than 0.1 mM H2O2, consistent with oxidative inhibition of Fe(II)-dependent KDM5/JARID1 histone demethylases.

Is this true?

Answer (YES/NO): NO